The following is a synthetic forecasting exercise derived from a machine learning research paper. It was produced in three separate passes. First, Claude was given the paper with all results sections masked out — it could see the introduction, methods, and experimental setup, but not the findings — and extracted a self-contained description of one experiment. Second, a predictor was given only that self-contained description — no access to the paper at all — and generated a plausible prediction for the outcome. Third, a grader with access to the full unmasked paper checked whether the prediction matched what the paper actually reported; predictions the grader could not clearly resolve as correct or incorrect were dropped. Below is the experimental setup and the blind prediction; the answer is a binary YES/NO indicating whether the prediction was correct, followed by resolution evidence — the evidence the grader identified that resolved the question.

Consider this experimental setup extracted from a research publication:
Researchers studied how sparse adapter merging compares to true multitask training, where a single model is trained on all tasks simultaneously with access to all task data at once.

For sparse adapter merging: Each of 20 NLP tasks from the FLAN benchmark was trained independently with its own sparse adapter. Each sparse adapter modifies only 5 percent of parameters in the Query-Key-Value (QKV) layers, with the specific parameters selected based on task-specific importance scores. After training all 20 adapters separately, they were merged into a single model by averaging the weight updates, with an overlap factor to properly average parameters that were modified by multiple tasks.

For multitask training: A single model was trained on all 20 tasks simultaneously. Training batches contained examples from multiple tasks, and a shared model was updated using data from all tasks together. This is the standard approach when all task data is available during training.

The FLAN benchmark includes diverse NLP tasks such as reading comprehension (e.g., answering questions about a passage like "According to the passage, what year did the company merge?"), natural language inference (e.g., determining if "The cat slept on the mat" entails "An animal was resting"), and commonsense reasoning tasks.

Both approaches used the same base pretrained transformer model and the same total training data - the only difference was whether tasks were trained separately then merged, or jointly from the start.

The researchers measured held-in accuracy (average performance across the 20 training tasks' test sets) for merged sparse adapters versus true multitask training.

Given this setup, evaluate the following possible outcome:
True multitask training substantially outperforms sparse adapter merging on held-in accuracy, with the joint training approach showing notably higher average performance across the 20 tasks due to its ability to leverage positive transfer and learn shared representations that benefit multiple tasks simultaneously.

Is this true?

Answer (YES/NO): YES